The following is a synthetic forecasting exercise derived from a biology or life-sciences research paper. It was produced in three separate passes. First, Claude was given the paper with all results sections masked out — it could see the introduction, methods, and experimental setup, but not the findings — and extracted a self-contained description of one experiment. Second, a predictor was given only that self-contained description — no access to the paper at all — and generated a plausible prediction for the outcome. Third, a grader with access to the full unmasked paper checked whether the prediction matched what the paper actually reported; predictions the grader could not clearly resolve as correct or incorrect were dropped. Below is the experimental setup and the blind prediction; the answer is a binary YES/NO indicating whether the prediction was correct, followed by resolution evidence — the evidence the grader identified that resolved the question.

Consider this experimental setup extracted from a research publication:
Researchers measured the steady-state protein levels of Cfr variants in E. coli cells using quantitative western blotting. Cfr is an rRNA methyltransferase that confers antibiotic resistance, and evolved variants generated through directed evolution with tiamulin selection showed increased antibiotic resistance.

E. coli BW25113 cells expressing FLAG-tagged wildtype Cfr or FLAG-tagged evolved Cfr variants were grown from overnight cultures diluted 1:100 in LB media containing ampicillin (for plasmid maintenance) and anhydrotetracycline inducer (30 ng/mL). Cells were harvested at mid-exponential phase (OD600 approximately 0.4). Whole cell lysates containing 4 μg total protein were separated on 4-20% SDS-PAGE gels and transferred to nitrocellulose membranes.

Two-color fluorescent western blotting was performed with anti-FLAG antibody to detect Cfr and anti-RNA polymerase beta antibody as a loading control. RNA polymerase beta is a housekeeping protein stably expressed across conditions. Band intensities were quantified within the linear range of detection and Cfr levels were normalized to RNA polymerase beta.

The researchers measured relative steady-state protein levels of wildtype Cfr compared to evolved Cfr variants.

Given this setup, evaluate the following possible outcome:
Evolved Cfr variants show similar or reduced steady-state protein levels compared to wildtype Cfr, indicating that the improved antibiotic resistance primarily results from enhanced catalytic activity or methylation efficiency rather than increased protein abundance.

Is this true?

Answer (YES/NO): NO